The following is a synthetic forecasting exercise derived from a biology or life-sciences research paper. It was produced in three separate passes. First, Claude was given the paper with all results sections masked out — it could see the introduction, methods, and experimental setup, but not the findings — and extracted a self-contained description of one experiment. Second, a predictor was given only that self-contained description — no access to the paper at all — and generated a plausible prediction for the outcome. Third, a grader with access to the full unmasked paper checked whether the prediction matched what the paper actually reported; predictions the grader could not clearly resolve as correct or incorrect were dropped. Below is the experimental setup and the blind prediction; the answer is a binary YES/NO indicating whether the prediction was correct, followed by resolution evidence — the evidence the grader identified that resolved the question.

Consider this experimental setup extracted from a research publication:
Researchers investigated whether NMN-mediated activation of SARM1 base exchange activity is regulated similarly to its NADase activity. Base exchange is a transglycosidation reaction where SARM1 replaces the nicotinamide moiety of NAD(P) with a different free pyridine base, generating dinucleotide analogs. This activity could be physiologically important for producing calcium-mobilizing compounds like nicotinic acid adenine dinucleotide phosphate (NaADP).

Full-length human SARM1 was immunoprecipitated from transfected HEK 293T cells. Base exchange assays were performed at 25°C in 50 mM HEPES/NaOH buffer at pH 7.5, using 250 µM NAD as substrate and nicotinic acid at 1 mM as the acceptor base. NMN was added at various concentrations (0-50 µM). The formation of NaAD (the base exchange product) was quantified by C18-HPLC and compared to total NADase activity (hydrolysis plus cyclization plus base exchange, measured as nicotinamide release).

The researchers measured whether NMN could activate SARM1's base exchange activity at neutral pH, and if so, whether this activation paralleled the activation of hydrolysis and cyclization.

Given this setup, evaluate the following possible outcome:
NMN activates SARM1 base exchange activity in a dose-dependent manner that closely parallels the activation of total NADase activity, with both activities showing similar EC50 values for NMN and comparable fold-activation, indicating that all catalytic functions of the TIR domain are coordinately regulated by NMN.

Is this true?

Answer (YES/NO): YES